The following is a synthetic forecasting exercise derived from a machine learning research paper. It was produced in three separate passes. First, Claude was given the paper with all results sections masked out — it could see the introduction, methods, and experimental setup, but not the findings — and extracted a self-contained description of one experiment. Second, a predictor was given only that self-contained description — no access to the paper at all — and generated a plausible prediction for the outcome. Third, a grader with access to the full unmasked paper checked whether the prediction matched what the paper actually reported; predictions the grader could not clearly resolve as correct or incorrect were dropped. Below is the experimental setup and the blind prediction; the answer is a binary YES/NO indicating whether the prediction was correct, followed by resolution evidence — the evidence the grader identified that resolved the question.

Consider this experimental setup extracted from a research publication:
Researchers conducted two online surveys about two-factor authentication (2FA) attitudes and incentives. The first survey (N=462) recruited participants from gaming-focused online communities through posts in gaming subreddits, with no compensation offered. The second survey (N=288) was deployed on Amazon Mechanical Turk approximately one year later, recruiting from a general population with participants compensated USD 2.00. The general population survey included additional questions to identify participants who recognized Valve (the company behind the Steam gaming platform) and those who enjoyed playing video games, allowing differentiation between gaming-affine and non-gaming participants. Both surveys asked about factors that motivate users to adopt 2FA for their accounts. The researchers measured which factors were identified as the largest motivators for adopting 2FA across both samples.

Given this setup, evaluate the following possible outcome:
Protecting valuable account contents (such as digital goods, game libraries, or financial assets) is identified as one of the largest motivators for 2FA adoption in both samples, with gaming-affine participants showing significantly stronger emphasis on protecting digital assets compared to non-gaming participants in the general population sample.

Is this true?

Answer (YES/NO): NO